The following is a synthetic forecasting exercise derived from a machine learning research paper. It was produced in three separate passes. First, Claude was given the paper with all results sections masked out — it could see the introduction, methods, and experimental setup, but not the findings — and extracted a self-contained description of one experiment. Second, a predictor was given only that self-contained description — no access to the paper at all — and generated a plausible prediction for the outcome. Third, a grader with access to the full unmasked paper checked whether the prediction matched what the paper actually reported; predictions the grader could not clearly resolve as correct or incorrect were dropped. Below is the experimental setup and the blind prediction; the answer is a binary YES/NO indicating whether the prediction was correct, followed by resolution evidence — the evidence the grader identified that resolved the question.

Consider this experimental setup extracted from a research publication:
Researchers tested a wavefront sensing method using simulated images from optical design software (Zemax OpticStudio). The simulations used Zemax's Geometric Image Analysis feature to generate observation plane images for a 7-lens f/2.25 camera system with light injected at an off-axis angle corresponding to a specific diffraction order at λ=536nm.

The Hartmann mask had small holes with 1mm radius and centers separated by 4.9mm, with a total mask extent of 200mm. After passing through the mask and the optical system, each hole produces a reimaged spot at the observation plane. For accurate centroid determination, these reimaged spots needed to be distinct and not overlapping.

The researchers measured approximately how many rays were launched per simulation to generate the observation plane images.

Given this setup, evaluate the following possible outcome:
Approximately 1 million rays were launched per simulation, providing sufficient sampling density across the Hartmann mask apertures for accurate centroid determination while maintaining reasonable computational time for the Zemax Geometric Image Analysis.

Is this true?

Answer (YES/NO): YES